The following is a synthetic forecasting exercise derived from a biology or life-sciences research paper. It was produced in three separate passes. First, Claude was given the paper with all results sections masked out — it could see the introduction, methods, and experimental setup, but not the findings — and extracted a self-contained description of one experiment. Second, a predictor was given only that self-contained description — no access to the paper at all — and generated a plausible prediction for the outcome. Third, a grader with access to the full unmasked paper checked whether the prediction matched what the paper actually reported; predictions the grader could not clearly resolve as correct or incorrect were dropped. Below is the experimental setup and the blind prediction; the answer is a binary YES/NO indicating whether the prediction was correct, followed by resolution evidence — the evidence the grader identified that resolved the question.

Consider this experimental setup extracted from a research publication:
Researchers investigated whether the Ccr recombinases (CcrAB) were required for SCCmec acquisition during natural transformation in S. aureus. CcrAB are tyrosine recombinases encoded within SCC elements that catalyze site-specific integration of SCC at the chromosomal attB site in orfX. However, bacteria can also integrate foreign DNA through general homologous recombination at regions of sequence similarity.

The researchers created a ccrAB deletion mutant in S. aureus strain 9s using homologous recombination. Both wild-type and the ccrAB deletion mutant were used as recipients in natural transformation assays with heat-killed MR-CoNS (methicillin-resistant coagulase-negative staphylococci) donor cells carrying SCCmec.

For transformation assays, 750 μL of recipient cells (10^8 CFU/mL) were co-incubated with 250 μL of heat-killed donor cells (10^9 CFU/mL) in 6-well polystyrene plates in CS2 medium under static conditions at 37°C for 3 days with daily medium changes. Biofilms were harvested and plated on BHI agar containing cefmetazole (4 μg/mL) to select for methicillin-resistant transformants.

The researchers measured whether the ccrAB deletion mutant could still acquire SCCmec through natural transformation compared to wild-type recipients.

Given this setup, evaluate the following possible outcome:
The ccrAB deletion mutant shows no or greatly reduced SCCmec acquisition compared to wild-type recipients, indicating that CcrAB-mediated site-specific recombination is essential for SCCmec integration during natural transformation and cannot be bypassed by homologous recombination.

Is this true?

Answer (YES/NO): YES